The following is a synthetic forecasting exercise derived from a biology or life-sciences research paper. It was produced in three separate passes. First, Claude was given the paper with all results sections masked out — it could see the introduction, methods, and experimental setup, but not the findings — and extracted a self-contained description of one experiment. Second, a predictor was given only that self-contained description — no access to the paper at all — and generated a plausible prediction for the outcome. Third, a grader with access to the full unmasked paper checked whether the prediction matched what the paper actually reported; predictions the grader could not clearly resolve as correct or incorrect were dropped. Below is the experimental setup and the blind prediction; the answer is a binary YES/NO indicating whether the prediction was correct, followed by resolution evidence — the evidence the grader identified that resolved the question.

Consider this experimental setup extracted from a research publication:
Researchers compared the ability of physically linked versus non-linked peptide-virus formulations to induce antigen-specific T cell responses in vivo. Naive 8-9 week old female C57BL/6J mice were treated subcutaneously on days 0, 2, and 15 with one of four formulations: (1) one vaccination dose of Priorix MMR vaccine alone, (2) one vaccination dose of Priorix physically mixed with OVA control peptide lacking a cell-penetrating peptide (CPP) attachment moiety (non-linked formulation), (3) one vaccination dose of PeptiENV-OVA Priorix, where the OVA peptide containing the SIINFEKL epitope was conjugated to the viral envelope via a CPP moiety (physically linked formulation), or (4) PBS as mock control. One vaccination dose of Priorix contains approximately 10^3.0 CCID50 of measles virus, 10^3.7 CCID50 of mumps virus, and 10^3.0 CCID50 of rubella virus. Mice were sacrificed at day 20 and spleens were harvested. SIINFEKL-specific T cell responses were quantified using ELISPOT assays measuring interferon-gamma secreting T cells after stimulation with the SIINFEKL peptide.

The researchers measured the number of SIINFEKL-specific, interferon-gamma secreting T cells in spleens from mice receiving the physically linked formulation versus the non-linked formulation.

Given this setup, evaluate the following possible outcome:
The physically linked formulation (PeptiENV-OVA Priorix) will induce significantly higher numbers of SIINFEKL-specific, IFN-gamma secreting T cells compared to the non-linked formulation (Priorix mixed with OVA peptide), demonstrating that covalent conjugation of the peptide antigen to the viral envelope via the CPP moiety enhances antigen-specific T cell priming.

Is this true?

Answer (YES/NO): YES